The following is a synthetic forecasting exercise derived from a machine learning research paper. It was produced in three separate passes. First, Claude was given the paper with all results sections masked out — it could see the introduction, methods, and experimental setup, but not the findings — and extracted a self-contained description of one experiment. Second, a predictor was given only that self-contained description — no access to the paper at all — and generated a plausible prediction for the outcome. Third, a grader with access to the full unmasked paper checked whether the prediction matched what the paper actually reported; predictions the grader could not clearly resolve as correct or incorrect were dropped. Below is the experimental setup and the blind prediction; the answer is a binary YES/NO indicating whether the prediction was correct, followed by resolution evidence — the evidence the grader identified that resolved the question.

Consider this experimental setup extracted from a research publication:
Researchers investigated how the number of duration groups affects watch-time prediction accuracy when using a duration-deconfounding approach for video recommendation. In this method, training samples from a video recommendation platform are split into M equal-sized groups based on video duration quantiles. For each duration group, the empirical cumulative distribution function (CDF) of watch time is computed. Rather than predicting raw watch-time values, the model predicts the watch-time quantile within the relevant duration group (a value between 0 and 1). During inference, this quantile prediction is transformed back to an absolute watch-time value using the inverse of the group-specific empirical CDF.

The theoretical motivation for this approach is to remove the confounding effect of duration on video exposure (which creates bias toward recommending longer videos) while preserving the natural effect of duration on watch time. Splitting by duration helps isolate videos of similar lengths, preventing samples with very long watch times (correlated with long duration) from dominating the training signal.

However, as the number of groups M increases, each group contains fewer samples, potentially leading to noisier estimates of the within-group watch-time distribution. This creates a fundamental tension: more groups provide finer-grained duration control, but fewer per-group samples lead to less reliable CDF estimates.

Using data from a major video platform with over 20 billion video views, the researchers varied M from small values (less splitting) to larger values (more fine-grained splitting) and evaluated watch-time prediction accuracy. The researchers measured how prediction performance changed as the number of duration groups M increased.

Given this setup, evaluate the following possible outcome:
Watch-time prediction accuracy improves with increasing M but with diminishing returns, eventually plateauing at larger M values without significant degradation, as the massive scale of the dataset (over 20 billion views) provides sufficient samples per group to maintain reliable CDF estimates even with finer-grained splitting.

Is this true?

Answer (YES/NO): NO